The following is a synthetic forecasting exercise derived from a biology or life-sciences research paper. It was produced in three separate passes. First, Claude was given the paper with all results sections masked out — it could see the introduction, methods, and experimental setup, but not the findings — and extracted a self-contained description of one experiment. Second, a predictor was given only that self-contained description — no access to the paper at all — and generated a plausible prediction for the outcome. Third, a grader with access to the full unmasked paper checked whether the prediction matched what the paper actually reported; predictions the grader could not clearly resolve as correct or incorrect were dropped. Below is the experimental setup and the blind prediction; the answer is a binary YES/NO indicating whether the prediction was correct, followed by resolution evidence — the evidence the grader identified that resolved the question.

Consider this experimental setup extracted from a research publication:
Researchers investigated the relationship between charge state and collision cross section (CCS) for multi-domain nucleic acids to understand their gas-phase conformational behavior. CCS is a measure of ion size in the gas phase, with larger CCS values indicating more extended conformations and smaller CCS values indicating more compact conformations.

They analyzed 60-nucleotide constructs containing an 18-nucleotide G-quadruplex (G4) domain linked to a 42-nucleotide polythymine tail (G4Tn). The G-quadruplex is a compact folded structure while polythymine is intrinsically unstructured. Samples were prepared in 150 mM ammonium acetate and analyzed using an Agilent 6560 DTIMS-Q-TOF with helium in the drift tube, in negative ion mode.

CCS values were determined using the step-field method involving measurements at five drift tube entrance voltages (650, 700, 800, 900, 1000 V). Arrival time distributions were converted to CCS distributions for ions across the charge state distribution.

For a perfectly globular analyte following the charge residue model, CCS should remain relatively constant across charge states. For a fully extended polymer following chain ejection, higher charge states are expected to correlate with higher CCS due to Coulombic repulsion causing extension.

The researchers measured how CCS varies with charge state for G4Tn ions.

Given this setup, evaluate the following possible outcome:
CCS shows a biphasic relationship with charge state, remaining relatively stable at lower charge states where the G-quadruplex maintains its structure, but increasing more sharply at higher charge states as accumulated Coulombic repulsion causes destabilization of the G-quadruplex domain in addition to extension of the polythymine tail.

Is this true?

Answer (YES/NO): NO